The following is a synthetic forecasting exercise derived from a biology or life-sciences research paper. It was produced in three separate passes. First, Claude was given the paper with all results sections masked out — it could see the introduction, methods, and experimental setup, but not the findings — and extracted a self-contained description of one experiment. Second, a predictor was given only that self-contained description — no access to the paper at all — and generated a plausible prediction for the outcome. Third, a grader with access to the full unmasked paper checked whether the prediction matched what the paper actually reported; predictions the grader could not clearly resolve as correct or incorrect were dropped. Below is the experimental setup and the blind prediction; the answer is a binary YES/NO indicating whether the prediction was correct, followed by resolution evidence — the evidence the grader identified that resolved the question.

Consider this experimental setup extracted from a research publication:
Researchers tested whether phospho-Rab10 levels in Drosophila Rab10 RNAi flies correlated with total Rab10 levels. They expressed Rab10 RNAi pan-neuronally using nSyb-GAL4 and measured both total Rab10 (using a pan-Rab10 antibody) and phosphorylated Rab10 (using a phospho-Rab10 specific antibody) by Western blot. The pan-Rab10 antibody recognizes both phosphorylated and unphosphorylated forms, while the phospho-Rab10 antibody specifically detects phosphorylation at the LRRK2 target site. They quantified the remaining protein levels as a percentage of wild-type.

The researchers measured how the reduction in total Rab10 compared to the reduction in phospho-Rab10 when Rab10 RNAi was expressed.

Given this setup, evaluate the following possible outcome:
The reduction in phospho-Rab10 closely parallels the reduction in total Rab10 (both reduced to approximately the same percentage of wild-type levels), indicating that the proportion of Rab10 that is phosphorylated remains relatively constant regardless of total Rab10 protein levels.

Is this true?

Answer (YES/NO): NO